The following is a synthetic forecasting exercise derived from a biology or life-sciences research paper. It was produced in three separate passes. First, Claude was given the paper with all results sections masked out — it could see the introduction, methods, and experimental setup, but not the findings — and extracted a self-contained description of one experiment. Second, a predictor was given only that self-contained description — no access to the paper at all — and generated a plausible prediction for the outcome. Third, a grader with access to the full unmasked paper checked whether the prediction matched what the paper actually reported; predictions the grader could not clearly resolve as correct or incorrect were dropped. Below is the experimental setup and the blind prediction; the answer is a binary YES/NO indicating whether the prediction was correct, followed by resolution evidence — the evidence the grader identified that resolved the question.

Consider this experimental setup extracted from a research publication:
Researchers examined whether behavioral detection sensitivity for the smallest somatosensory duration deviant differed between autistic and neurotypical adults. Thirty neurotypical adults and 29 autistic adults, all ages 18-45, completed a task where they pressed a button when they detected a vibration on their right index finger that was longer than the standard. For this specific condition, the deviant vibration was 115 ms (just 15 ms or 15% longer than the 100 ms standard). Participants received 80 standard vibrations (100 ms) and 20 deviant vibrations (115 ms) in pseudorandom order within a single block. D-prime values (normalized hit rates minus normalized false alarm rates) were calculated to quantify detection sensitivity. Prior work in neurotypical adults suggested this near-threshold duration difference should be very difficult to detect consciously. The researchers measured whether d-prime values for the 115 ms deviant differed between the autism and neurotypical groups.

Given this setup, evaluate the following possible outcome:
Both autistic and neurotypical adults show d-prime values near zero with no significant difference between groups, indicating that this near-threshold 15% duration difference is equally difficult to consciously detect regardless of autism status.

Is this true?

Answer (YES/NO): YES